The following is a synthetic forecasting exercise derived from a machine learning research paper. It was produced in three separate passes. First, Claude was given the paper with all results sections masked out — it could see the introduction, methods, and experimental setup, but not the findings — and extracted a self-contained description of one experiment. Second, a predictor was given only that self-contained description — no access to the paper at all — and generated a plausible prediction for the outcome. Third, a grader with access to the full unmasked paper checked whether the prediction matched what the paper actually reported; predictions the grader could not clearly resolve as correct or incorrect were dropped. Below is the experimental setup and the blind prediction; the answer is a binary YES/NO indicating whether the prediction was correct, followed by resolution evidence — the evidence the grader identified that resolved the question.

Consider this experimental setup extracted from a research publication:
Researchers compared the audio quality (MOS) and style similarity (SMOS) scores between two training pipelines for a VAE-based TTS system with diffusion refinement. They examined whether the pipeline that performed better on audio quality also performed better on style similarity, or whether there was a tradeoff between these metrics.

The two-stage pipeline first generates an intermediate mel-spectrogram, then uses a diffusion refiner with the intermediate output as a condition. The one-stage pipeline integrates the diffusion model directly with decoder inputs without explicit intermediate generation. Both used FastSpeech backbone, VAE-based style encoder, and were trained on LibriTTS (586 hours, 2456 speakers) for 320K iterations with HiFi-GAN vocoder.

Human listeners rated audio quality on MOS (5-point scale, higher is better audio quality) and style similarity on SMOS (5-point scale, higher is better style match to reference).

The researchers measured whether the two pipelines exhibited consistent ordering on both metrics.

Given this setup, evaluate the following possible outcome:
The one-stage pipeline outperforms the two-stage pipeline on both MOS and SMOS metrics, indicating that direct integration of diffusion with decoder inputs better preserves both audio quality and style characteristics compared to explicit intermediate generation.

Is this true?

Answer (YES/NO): YES